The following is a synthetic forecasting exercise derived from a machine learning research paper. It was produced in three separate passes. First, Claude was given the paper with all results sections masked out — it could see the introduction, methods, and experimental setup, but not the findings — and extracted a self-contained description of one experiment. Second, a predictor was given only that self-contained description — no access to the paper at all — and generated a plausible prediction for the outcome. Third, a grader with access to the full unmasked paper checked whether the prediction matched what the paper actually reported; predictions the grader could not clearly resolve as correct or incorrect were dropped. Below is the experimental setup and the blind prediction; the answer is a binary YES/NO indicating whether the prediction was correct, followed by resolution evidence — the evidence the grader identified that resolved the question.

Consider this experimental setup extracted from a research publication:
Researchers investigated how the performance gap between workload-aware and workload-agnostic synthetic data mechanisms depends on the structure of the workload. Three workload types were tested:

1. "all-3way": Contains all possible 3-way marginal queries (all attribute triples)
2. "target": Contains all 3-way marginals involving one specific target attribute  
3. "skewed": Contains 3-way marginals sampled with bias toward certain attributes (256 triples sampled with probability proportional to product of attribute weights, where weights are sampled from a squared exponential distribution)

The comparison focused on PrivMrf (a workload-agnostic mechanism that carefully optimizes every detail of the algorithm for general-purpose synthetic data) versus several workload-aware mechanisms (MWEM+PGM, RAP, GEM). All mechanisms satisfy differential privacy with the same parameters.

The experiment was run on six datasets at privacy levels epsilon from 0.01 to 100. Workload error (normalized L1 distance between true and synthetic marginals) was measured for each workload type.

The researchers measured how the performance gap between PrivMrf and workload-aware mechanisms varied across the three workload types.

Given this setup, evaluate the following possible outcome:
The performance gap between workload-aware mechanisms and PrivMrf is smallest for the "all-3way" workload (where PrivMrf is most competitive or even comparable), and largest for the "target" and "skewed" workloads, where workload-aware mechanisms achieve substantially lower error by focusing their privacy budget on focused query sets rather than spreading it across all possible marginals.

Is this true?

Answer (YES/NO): NO